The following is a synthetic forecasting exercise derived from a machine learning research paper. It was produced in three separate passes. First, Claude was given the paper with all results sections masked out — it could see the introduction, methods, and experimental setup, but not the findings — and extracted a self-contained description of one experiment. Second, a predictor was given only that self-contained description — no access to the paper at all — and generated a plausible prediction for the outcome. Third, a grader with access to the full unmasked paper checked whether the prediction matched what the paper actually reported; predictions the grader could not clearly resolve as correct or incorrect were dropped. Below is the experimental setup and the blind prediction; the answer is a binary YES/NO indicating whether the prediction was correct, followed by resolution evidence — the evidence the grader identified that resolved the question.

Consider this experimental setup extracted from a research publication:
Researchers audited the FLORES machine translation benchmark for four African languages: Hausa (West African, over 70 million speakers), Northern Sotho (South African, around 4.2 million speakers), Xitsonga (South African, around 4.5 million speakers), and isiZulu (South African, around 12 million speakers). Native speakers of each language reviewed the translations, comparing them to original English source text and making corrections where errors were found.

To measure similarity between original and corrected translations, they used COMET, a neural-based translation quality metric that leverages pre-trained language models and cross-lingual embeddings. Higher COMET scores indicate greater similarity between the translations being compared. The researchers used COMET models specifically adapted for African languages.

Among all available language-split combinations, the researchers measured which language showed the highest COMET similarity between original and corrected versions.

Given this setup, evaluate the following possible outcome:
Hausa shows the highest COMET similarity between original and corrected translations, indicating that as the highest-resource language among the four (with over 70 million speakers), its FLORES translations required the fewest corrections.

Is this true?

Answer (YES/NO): NO